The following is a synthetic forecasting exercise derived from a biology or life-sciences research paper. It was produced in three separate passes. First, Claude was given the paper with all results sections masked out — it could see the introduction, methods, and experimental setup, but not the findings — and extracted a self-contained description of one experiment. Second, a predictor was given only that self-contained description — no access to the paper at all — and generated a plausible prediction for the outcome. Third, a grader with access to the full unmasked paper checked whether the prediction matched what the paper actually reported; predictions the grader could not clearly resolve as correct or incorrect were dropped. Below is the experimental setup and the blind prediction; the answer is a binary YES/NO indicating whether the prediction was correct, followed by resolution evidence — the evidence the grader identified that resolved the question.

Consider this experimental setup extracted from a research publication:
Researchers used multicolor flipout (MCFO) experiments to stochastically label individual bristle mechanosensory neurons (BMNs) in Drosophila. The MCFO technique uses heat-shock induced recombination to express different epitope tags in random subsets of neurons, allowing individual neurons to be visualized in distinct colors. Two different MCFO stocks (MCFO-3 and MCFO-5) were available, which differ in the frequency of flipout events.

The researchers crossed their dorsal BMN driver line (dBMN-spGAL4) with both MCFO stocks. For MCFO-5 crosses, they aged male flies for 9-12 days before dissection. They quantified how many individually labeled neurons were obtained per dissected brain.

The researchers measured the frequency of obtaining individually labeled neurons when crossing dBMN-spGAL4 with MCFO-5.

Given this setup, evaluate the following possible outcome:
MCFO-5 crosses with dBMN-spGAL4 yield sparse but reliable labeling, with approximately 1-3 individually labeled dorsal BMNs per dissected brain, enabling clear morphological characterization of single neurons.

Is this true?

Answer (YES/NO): NO